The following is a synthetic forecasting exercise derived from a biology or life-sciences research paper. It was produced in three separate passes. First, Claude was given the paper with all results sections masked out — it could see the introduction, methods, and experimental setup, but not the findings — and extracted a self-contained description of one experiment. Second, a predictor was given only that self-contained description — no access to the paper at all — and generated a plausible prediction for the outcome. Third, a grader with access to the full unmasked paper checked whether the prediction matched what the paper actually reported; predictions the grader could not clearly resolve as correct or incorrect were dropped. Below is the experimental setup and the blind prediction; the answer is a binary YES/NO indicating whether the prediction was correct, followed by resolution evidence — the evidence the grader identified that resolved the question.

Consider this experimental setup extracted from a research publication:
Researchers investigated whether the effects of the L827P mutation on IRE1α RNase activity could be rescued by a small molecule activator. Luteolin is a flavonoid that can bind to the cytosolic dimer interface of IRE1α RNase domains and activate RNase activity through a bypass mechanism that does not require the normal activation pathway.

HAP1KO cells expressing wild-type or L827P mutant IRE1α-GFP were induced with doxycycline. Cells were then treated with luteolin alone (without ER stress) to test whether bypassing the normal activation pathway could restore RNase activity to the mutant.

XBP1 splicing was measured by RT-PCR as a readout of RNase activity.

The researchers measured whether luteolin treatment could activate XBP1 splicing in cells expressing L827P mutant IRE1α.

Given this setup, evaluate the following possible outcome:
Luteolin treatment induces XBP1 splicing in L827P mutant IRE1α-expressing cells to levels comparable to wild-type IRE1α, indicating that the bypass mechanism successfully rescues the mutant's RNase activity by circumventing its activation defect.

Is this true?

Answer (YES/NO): NO